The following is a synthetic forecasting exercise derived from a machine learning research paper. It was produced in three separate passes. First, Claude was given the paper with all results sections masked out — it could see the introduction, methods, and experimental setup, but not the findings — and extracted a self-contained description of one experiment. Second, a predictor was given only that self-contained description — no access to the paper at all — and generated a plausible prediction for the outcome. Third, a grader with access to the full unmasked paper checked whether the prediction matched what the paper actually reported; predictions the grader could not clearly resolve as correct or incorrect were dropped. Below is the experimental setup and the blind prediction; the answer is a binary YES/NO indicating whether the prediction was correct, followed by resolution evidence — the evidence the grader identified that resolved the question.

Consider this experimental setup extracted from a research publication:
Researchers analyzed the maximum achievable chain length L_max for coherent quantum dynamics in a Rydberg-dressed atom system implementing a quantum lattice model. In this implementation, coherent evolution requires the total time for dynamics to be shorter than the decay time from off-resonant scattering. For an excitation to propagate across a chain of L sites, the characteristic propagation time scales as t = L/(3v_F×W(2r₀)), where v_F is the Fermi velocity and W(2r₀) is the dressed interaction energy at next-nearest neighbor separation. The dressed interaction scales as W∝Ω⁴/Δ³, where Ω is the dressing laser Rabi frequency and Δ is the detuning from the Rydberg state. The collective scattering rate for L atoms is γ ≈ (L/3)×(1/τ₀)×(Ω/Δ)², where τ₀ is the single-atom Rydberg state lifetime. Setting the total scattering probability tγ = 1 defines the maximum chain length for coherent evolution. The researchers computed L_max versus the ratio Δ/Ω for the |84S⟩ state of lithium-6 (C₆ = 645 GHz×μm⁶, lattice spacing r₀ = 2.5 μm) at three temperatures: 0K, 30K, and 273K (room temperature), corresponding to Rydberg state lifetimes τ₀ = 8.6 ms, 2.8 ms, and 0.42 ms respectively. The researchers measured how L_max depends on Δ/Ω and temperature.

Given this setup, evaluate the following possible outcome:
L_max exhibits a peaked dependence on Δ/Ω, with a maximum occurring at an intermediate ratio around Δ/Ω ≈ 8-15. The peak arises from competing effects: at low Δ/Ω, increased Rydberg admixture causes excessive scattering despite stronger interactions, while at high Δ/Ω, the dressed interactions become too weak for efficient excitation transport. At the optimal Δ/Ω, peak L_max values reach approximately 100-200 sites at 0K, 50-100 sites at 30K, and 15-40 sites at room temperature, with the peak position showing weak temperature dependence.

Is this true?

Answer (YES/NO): NO